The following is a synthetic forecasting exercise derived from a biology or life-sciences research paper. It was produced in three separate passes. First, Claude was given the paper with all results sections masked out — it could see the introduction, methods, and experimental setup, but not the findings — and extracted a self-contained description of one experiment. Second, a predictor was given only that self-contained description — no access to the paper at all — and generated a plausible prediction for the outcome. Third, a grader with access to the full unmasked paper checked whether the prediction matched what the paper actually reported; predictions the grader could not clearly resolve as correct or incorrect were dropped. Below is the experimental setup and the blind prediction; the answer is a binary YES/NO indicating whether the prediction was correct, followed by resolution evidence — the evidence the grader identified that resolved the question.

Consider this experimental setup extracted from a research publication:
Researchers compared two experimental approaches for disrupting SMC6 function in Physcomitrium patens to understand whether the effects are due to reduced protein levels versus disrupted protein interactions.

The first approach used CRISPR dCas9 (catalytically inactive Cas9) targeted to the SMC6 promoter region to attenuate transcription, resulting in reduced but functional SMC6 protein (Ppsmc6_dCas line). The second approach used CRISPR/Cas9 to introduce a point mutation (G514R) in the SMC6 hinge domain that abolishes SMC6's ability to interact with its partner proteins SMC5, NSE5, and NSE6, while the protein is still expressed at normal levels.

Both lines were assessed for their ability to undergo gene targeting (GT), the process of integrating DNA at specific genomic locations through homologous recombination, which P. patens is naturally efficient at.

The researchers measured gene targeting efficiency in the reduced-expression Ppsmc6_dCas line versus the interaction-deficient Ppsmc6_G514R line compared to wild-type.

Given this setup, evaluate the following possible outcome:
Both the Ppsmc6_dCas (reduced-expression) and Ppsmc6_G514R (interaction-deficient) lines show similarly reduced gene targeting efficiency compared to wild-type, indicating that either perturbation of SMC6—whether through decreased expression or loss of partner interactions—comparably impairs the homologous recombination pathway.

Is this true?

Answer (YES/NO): NO